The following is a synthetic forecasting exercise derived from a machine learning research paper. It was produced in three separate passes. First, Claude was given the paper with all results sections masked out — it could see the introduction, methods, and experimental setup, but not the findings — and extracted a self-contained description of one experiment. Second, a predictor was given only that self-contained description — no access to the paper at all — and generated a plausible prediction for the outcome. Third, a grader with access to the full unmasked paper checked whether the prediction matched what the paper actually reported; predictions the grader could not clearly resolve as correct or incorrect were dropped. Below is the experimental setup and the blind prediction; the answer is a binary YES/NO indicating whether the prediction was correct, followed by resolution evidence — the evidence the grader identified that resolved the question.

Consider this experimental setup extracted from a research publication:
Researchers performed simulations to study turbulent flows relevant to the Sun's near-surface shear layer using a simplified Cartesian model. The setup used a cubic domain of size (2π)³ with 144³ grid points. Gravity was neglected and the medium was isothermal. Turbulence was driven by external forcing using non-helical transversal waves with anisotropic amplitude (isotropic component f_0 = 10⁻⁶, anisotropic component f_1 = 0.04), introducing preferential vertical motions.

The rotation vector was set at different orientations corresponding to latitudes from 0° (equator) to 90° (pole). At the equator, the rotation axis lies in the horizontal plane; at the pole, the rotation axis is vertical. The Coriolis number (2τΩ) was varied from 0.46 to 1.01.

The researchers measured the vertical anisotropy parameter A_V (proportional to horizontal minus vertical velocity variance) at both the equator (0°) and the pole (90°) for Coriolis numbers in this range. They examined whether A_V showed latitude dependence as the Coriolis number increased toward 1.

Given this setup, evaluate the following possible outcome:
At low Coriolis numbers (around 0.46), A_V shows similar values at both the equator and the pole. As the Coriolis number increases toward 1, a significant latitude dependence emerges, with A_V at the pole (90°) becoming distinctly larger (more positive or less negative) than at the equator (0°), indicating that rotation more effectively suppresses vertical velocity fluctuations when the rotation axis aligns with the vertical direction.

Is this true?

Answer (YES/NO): YES